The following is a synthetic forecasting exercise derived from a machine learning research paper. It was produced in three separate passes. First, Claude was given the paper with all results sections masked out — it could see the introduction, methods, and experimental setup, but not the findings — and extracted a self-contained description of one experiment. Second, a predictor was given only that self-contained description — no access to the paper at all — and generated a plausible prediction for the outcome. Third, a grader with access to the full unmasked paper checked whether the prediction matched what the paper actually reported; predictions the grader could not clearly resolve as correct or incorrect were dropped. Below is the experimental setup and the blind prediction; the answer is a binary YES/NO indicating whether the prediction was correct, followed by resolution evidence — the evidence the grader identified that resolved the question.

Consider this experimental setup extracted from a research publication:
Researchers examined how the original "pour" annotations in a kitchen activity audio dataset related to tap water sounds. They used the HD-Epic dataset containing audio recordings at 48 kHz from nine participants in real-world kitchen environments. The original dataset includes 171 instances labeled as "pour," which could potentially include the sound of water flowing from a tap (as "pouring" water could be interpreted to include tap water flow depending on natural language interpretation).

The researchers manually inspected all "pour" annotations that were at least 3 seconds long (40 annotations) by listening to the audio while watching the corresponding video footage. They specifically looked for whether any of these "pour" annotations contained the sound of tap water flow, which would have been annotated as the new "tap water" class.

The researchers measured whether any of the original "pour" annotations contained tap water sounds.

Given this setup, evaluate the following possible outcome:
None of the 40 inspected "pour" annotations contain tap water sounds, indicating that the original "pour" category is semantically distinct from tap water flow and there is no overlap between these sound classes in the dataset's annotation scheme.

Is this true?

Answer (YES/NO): YES